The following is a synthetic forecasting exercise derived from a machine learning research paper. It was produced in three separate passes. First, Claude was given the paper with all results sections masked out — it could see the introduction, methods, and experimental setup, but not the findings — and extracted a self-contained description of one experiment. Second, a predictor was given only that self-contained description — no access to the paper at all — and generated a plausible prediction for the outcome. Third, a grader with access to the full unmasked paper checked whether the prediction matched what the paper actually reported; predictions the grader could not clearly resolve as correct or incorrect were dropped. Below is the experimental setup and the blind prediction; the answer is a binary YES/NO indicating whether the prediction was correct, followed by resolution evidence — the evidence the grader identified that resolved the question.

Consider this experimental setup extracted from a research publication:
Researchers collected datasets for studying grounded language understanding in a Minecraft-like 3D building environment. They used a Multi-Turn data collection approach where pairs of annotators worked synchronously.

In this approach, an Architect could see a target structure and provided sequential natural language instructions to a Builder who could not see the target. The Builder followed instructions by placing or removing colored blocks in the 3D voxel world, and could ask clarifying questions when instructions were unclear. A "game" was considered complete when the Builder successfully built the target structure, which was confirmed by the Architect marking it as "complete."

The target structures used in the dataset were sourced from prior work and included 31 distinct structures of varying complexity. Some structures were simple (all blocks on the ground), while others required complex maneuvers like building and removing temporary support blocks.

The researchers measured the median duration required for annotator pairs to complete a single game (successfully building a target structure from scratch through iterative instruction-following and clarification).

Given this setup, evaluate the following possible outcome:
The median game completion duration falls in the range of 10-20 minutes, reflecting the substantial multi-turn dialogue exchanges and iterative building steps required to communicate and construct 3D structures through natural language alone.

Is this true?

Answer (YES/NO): NO